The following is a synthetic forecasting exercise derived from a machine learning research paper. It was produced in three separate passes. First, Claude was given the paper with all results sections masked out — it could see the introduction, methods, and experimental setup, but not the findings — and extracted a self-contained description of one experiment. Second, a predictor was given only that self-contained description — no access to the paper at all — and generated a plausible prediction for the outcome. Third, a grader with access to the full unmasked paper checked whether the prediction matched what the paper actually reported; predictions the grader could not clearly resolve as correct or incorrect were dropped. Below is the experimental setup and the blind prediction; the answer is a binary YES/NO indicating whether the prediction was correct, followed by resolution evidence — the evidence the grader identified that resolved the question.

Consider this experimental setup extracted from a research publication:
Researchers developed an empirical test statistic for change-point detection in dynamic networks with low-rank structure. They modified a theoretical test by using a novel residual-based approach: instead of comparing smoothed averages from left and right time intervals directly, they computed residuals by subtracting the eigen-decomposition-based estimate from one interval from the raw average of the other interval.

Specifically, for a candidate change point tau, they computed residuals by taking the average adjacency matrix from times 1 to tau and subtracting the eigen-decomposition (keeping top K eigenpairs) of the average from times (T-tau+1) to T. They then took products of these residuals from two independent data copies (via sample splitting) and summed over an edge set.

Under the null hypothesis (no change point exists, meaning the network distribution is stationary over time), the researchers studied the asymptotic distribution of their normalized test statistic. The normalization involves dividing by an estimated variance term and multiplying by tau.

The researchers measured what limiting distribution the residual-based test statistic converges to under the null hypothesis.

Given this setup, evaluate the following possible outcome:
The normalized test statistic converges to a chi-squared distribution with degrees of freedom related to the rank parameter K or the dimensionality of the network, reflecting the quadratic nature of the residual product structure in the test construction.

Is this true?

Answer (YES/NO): NO